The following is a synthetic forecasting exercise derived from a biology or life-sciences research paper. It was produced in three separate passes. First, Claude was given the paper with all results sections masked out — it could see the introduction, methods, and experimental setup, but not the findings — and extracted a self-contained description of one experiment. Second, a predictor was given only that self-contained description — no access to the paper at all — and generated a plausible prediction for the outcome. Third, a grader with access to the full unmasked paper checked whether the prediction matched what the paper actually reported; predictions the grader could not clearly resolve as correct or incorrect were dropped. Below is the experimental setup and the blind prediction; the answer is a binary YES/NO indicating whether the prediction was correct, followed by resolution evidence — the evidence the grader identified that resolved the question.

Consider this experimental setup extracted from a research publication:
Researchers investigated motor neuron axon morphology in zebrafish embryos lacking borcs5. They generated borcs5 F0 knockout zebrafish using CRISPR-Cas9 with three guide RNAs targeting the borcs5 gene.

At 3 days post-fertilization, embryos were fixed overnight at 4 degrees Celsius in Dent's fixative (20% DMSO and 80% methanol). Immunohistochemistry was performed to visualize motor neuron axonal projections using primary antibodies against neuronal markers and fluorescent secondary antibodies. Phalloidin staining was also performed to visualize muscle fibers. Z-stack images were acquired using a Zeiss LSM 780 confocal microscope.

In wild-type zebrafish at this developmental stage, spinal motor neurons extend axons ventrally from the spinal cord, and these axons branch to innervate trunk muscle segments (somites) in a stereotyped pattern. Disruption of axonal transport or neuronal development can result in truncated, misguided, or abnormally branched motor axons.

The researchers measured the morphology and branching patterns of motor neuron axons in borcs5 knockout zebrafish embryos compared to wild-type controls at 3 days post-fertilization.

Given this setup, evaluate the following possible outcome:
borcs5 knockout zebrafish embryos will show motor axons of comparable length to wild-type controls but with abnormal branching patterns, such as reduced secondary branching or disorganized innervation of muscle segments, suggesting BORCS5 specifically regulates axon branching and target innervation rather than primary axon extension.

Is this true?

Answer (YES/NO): NO